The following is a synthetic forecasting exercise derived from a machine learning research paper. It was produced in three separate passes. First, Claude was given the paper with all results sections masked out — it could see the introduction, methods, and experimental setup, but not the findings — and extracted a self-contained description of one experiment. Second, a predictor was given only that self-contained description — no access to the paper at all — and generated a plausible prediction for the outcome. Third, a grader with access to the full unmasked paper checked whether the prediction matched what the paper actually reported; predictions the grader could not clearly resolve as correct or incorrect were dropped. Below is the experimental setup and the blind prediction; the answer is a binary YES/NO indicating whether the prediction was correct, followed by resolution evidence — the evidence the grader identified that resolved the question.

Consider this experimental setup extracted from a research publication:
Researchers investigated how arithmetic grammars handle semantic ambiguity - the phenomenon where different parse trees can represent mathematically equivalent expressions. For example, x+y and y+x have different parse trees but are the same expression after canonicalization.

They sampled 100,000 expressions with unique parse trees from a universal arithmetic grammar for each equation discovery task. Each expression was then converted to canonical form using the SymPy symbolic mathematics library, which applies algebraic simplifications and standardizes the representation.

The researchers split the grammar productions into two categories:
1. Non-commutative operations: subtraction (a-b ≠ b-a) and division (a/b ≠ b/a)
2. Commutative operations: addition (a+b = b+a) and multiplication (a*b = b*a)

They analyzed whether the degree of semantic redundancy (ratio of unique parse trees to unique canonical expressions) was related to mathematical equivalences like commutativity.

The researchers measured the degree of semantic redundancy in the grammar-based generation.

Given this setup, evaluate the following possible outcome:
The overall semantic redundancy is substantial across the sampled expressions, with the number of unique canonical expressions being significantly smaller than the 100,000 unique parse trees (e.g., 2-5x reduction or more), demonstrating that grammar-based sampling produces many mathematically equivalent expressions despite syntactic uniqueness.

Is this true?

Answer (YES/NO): YES